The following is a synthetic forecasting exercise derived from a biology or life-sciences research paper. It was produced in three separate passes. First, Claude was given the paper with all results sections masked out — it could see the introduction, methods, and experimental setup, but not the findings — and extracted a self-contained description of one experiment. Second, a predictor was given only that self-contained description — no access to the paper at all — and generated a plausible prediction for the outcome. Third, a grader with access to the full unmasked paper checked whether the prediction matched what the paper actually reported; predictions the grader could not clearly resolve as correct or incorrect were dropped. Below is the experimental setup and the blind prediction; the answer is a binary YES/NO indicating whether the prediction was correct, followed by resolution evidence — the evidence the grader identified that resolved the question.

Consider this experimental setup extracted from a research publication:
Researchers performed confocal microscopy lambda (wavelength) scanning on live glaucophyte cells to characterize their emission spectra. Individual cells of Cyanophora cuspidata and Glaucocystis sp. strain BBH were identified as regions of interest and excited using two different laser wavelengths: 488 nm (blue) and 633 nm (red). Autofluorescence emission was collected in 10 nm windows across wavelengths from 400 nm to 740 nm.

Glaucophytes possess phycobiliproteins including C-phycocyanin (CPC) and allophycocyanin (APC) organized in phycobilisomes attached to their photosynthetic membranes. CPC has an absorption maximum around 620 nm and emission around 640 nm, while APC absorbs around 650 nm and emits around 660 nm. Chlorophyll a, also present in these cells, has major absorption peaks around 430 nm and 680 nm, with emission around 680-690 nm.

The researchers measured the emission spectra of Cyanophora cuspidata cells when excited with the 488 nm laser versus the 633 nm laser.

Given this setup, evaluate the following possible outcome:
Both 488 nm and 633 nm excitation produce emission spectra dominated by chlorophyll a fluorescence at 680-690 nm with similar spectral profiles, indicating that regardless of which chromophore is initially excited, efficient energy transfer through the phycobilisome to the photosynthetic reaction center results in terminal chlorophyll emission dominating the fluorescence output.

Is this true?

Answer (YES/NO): NO